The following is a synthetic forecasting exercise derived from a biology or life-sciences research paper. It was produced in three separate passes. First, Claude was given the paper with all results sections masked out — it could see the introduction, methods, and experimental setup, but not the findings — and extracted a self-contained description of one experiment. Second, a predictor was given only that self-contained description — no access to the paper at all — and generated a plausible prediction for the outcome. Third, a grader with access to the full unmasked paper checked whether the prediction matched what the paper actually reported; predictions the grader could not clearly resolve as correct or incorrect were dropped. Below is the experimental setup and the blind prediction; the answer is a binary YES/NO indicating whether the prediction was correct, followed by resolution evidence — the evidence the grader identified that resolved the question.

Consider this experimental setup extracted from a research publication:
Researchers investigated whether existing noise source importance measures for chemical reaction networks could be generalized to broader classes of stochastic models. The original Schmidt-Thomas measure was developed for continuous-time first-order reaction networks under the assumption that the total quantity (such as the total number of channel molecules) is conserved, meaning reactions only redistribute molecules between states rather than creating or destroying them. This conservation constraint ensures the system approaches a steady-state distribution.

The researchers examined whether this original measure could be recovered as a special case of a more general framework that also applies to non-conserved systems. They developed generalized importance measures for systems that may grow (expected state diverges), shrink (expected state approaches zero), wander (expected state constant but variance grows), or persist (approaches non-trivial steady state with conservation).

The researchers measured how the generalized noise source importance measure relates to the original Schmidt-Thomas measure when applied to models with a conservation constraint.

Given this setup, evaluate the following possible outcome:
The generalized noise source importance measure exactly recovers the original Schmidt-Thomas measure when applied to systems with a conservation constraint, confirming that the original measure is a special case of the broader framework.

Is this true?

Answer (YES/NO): YES